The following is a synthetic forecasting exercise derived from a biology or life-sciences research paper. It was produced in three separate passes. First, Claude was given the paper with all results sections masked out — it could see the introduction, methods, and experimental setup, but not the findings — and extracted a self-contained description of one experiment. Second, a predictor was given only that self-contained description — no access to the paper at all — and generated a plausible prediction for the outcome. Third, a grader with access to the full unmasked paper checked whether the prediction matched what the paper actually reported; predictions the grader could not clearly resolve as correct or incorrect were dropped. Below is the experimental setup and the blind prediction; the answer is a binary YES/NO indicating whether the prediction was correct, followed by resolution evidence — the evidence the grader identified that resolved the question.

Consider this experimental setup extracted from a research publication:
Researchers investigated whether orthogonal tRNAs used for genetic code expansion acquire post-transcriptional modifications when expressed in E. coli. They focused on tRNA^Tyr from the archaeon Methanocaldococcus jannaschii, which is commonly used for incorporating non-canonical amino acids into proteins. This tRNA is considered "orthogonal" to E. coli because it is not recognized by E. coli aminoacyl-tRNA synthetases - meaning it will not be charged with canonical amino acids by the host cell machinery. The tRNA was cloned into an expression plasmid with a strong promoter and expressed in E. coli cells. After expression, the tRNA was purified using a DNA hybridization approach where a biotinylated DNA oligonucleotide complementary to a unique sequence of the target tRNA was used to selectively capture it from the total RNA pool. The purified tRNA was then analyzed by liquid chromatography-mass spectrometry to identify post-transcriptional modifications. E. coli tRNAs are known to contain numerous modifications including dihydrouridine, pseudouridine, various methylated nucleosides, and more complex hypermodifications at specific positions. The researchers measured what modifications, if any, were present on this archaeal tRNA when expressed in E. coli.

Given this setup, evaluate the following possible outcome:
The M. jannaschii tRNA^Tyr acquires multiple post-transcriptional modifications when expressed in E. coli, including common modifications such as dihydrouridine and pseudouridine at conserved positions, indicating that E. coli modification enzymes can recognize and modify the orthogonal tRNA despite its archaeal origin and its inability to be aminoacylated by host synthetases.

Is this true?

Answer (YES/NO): NO